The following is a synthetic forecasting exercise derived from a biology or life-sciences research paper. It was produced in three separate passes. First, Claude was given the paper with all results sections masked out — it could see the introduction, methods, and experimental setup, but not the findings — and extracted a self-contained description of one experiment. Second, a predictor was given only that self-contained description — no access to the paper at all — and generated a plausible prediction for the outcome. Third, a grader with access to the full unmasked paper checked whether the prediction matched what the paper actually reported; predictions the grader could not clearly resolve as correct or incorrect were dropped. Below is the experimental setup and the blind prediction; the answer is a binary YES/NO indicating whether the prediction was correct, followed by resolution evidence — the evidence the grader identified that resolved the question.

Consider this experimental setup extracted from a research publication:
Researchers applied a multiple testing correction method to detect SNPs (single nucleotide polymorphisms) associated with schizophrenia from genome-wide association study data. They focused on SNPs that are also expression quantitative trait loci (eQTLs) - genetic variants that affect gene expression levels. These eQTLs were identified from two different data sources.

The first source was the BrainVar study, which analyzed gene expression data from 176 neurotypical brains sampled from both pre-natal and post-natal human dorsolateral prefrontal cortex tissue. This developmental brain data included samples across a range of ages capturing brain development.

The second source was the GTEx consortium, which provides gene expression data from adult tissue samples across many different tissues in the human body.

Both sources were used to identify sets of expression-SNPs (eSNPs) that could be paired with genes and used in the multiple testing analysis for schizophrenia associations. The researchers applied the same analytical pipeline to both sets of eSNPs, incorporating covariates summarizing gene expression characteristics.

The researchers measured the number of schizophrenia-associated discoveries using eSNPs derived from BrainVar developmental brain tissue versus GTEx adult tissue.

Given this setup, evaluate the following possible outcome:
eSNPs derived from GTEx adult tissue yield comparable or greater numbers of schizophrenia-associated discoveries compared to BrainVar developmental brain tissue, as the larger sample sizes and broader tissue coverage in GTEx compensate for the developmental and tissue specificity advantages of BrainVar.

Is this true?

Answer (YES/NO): NO